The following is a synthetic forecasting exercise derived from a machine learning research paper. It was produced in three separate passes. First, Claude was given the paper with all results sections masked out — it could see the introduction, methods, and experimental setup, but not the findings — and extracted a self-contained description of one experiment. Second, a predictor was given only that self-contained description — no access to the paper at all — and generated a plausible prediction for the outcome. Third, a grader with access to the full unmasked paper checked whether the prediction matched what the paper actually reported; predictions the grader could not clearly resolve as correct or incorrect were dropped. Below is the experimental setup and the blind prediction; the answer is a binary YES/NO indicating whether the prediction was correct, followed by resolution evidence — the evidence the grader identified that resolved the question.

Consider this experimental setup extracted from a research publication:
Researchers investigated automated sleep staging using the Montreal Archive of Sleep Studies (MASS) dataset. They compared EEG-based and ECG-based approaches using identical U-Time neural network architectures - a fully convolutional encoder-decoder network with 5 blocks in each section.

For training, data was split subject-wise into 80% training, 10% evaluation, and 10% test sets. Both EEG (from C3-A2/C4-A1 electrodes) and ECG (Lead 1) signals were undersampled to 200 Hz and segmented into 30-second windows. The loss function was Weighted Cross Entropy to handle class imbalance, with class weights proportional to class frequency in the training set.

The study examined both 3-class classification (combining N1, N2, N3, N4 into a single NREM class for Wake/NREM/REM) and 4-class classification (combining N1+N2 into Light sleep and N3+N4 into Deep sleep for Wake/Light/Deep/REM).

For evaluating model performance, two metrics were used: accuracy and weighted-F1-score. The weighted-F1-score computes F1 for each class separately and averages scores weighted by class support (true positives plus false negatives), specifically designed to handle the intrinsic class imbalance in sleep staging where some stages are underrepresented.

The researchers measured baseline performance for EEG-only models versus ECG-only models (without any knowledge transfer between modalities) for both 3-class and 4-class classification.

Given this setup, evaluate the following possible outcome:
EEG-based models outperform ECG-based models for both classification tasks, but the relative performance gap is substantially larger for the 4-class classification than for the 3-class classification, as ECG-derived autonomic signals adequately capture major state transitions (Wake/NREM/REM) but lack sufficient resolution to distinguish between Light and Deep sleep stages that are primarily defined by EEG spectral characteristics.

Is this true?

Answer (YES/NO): YES